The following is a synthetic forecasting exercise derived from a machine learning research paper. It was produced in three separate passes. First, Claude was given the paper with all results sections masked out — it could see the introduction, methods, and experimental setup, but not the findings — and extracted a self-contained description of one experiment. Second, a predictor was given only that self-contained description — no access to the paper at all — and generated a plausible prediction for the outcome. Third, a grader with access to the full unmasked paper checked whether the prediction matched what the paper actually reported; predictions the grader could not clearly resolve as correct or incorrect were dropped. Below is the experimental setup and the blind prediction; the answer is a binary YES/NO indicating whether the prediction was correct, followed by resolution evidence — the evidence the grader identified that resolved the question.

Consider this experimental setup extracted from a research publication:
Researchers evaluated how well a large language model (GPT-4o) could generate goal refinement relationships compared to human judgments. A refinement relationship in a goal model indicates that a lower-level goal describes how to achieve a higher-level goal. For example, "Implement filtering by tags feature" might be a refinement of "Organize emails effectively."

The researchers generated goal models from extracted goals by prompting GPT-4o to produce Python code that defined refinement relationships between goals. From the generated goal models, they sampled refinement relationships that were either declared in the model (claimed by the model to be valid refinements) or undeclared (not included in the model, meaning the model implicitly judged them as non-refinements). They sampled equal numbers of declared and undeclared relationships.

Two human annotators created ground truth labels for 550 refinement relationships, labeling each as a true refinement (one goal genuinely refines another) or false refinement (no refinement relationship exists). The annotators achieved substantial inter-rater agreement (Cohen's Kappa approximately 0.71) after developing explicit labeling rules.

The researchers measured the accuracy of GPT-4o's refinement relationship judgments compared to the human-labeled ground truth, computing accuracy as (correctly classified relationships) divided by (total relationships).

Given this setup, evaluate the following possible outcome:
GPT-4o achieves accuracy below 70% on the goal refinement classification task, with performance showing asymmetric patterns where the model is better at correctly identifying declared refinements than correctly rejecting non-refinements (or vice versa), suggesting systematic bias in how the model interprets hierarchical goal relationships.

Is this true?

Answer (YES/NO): NO